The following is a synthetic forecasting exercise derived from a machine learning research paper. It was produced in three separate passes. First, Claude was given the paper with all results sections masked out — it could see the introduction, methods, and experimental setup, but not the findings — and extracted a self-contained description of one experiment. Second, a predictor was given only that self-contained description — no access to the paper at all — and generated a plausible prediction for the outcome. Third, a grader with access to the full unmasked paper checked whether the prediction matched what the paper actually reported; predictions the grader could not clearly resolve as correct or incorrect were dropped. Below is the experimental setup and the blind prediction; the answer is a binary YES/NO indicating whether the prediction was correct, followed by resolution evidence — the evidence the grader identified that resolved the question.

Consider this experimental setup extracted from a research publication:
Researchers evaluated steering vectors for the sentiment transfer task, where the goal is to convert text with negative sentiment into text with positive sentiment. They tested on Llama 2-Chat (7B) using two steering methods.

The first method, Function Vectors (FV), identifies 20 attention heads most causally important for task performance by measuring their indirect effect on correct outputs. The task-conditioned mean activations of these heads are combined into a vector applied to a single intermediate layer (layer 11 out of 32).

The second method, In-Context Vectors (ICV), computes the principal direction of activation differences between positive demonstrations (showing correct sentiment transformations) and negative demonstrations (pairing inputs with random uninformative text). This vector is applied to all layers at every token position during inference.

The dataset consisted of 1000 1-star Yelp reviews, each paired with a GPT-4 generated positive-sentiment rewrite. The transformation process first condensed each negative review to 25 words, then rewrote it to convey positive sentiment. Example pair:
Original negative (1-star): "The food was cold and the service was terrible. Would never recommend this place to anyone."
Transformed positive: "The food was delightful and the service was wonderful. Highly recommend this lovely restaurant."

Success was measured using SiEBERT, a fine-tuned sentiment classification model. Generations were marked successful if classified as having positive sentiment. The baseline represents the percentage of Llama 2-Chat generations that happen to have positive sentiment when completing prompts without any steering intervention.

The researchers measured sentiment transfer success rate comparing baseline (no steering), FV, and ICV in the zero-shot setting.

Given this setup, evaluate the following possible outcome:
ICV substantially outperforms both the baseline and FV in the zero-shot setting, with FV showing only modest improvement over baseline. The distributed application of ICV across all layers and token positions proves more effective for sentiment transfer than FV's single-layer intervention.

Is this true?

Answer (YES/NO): NO